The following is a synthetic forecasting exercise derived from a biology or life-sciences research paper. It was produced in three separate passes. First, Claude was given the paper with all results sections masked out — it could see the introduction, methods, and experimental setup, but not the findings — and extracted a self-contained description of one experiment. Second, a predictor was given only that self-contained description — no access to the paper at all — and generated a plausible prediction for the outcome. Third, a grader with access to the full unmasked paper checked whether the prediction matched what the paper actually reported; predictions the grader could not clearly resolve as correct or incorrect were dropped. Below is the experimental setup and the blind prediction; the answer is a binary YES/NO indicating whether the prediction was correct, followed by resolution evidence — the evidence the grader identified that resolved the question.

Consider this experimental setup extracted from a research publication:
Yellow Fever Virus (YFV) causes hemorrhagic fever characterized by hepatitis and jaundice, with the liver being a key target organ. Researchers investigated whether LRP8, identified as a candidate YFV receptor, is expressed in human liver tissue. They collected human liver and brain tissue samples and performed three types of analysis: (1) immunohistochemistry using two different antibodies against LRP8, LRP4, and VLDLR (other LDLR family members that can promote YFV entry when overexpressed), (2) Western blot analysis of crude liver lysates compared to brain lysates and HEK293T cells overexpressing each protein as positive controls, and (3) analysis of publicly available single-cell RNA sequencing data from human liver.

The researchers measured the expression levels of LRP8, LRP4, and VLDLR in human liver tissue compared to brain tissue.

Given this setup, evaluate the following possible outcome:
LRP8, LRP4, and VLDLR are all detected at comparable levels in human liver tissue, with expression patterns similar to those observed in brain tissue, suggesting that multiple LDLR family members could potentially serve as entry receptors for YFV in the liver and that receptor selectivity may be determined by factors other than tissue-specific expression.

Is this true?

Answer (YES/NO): NO